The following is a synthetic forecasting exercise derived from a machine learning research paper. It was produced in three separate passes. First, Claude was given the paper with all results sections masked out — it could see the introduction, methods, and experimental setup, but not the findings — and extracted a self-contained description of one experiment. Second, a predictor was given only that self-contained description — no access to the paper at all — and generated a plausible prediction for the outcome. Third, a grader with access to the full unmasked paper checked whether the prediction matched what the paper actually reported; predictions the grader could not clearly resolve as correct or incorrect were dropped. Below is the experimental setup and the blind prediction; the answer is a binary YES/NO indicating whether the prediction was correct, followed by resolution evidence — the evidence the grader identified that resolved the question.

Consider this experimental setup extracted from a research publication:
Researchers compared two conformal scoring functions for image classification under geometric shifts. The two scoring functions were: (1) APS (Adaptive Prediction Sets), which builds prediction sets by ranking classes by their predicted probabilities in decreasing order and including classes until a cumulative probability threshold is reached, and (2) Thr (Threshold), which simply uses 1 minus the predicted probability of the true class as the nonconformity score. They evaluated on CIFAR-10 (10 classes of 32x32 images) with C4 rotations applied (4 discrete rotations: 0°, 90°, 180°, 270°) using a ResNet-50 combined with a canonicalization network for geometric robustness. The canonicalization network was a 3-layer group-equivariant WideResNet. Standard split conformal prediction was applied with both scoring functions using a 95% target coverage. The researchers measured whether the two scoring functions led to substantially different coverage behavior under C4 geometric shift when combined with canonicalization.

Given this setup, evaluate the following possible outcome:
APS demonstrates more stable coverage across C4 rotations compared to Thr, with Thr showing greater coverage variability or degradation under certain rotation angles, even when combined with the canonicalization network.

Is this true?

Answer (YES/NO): NO